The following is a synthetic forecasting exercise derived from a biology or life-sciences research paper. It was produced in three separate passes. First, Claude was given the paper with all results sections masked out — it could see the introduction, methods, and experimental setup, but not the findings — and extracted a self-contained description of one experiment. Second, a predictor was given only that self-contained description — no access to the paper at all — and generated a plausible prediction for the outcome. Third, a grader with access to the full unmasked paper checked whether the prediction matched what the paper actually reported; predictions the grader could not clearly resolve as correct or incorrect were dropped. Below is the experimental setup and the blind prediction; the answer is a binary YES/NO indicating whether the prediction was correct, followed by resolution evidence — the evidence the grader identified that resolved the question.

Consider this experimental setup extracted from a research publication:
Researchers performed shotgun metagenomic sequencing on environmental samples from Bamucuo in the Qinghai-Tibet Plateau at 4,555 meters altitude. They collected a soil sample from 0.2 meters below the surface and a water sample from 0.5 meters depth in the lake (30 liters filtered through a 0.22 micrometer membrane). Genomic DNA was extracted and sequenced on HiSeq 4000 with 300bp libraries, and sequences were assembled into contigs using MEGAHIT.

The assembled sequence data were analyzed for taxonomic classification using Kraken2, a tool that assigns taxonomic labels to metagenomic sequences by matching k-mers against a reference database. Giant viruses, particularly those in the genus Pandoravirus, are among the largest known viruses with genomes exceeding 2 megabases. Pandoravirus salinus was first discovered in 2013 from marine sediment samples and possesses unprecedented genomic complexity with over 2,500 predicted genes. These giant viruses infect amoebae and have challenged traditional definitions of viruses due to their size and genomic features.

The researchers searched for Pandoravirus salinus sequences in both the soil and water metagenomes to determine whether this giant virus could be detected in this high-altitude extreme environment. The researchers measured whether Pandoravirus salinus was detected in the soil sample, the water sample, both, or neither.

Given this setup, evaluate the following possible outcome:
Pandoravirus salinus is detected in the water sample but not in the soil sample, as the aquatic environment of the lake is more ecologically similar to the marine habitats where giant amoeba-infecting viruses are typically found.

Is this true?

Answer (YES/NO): NO